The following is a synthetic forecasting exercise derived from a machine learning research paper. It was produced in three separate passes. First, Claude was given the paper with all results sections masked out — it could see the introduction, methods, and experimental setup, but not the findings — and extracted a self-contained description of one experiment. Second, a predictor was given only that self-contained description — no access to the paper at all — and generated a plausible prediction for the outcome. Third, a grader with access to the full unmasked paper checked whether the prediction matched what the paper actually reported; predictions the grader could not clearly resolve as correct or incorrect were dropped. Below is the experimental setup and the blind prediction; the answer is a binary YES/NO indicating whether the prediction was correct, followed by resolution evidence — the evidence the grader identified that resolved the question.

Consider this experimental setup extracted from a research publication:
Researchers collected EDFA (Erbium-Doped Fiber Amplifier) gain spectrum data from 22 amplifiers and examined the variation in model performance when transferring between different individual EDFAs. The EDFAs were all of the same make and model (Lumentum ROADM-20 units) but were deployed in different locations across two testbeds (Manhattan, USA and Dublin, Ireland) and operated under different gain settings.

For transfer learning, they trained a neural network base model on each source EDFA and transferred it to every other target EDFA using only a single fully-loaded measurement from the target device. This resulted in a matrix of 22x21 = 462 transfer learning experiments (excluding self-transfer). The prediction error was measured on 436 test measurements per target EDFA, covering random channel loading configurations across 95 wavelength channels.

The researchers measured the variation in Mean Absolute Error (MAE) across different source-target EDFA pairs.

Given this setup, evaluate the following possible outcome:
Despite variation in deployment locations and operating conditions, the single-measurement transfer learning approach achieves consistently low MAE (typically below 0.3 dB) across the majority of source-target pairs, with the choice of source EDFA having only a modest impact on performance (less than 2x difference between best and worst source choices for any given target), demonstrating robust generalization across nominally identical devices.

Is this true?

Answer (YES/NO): YES